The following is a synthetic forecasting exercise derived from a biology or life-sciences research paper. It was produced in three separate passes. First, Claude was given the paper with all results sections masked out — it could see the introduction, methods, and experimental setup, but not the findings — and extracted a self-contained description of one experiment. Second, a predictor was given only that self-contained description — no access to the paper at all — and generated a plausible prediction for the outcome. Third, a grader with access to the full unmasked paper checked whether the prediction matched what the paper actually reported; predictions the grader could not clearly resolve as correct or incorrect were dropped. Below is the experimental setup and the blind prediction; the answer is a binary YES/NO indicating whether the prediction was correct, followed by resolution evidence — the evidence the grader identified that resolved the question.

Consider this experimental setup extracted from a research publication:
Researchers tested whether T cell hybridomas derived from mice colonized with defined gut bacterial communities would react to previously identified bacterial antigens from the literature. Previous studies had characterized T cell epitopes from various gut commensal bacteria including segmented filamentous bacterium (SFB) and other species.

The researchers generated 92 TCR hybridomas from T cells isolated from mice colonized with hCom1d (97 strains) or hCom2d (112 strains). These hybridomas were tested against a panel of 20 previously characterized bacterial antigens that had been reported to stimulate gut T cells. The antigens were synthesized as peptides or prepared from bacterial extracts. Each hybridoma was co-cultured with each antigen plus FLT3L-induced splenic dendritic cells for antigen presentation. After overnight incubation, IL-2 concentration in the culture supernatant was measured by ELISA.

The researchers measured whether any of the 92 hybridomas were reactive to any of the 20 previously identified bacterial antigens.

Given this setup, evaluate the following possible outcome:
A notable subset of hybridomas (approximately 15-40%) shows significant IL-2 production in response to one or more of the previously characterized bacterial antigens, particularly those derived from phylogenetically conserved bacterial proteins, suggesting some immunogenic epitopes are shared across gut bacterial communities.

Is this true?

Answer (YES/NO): NO